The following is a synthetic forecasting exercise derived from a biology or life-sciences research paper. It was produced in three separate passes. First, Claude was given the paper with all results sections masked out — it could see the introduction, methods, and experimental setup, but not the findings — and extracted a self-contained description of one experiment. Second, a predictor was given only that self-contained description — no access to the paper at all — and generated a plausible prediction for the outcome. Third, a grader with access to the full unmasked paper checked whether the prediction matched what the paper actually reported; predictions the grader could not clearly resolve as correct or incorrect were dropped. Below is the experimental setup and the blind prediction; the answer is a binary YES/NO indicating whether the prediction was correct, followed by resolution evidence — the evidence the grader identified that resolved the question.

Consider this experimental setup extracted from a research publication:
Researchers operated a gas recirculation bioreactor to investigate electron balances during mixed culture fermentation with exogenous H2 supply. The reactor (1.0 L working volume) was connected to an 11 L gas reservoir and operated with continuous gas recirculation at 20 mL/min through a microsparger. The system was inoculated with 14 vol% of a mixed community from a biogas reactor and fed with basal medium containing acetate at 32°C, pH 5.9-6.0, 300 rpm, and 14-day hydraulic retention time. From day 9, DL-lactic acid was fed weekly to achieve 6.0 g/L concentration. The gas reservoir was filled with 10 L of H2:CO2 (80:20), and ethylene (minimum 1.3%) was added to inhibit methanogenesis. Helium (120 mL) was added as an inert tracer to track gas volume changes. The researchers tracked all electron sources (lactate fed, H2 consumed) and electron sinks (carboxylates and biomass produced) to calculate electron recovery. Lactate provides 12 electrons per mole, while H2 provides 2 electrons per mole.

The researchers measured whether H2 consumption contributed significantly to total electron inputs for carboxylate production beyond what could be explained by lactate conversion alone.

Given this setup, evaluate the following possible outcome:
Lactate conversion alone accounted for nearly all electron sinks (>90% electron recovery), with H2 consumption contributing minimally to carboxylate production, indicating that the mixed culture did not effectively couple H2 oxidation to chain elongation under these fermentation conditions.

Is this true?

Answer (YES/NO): NO